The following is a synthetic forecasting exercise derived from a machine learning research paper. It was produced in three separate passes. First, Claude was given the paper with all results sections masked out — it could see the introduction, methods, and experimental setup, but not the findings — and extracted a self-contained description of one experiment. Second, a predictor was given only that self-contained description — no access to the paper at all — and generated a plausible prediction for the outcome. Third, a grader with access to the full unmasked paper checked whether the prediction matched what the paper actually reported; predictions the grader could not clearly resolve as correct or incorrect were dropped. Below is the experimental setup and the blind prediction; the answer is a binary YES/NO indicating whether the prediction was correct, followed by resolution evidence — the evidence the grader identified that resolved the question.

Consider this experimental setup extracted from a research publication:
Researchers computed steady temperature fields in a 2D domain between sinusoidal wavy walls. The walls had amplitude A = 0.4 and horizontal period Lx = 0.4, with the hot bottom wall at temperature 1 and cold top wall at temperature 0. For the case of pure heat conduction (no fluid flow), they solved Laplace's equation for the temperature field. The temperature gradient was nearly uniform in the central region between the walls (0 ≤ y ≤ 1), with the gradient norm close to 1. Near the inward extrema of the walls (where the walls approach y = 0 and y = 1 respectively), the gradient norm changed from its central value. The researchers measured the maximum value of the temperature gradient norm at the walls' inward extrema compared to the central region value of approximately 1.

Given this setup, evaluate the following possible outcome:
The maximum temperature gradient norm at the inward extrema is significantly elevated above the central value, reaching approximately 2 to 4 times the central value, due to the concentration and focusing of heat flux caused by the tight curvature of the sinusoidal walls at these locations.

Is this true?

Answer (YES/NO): YES